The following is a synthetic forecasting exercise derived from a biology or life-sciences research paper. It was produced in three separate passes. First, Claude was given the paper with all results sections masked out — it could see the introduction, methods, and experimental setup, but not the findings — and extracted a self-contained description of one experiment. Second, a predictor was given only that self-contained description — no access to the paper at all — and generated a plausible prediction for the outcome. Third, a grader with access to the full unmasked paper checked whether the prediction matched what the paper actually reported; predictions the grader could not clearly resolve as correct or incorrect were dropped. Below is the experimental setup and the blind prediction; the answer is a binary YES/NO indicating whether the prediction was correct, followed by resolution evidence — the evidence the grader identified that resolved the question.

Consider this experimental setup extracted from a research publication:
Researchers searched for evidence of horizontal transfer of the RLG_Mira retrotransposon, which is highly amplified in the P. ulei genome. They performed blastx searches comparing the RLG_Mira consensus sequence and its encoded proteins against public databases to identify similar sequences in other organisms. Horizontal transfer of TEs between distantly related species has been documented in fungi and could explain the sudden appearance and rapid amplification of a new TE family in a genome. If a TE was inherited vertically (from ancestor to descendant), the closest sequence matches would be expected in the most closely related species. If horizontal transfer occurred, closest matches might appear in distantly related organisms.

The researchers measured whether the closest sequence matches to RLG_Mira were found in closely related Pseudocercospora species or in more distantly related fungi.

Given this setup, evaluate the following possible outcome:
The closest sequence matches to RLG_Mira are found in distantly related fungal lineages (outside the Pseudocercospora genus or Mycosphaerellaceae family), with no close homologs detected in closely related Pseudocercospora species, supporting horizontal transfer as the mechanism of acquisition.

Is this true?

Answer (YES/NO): YES